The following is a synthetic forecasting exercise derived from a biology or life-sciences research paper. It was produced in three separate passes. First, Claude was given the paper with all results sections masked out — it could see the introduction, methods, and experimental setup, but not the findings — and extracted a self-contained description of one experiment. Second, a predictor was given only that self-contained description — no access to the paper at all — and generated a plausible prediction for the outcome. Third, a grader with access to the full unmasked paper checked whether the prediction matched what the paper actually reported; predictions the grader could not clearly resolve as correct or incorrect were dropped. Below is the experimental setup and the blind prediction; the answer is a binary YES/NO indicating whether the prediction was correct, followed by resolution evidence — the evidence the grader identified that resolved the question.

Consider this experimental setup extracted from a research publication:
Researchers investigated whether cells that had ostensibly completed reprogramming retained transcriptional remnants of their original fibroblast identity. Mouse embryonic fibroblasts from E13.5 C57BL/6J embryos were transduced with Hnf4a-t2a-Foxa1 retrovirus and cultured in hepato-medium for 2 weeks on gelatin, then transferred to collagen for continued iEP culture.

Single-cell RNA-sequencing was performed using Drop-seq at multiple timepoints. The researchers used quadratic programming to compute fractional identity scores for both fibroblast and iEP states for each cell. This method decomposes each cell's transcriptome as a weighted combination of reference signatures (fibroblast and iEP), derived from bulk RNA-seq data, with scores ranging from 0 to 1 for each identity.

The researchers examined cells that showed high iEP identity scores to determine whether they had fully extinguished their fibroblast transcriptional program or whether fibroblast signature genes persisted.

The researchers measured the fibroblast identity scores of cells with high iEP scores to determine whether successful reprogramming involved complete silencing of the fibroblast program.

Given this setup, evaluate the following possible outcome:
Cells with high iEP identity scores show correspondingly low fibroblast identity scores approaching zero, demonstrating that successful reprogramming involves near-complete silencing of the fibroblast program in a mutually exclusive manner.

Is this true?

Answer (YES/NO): YES